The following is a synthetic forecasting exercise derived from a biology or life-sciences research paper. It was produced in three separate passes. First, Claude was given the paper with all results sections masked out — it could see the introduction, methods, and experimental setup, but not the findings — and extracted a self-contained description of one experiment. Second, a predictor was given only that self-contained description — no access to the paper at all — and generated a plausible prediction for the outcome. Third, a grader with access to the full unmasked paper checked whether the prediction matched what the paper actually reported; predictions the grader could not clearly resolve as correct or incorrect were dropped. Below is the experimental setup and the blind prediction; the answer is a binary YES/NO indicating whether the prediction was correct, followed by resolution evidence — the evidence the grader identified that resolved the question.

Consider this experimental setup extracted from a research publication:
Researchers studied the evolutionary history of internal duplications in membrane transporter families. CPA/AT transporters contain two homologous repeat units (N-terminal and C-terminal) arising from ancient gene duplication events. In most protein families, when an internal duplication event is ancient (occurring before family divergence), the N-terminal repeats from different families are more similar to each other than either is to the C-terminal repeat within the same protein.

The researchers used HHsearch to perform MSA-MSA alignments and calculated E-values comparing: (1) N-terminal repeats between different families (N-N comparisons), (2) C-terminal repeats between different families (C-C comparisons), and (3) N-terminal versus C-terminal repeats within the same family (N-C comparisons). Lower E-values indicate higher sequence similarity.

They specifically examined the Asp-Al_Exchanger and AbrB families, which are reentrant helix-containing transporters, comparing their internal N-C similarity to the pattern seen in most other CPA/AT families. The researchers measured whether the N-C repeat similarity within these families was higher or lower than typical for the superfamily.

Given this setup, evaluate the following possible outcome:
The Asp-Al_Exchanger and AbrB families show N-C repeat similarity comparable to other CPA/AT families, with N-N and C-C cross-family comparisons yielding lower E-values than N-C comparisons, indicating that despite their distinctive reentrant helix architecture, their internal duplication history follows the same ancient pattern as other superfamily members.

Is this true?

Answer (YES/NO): NO